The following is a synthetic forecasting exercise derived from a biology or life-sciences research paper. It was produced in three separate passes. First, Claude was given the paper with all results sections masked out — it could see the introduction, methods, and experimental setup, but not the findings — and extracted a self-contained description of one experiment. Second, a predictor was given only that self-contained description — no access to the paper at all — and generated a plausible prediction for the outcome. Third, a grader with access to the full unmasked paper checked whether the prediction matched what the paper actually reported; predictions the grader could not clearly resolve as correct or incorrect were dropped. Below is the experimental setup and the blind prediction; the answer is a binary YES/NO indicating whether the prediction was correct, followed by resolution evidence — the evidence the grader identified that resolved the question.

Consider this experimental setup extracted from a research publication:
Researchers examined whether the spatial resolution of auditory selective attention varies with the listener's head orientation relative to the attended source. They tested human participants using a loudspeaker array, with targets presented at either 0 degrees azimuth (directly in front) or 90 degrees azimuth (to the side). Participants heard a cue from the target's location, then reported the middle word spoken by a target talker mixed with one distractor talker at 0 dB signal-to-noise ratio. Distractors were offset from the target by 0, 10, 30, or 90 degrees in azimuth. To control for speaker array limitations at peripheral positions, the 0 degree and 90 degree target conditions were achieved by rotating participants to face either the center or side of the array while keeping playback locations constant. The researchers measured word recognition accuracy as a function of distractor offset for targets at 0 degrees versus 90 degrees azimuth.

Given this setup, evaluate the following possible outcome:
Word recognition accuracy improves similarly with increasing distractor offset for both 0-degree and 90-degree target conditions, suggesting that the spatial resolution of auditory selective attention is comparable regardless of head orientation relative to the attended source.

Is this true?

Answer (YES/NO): NO